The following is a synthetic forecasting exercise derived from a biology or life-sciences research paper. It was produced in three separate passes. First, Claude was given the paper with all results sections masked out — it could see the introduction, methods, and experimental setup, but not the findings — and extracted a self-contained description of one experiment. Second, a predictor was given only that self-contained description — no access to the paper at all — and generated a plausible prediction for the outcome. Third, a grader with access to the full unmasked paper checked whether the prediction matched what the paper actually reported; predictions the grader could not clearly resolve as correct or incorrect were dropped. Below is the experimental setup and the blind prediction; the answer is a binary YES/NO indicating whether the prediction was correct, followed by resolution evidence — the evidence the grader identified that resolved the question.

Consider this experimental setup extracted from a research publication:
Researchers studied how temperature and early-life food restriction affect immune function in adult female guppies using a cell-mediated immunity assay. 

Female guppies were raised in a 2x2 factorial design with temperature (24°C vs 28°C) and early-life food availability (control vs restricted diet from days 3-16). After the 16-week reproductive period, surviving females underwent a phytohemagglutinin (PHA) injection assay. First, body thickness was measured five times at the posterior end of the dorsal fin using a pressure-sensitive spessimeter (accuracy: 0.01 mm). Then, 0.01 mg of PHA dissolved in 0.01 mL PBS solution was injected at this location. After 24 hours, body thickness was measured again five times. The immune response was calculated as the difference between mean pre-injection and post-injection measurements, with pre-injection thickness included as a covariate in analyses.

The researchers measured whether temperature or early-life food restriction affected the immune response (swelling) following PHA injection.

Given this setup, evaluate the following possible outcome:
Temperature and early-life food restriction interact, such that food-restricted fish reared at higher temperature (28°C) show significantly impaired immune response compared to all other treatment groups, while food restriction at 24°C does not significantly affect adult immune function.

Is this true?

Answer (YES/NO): NO